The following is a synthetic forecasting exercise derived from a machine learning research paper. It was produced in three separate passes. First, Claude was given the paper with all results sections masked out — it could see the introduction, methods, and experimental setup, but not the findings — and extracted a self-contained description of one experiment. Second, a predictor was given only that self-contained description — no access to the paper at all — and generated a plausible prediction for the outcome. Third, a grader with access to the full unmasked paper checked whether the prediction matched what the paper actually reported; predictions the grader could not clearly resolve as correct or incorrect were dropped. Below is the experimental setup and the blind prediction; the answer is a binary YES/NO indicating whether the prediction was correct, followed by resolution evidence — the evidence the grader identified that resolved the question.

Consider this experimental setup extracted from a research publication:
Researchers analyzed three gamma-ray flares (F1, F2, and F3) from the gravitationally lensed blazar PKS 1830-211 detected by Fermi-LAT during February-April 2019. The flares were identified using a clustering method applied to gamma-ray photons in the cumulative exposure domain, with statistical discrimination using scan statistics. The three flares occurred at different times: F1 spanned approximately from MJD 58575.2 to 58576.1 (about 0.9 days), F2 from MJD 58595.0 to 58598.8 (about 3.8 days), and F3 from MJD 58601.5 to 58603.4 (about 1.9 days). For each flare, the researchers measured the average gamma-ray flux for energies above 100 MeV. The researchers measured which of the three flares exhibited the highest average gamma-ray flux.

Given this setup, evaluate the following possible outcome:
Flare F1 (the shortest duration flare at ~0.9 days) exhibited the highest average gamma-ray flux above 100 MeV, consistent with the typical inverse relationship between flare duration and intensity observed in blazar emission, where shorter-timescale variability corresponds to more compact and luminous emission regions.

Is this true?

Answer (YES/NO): NO